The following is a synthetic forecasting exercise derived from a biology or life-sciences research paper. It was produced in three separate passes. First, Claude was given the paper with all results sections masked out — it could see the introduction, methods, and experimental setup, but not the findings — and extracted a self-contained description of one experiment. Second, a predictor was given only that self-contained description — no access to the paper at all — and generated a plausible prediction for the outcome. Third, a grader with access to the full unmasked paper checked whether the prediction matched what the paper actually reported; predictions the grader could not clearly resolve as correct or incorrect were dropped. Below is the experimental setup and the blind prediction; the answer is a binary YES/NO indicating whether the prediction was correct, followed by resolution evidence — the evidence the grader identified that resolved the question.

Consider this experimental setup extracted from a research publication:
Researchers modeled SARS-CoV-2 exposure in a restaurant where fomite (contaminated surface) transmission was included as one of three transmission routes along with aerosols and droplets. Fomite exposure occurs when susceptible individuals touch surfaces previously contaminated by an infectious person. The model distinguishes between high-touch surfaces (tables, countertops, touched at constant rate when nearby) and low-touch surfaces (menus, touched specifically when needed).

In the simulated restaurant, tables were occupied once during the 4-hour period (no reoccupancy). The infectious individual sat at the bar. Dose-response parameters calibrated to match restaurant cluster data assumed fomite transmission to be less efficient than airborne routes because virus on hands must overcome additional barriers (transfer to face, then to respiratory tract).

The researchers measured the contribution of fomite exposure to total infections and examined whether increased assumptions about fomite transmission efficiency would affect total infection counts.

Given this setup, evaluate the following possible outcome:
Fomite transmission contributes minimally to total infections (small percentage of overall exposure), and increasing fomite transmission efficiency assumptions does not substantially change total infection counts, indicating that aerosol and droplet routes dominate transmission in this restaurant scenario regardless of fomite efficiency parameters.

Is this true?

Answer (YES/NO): YES